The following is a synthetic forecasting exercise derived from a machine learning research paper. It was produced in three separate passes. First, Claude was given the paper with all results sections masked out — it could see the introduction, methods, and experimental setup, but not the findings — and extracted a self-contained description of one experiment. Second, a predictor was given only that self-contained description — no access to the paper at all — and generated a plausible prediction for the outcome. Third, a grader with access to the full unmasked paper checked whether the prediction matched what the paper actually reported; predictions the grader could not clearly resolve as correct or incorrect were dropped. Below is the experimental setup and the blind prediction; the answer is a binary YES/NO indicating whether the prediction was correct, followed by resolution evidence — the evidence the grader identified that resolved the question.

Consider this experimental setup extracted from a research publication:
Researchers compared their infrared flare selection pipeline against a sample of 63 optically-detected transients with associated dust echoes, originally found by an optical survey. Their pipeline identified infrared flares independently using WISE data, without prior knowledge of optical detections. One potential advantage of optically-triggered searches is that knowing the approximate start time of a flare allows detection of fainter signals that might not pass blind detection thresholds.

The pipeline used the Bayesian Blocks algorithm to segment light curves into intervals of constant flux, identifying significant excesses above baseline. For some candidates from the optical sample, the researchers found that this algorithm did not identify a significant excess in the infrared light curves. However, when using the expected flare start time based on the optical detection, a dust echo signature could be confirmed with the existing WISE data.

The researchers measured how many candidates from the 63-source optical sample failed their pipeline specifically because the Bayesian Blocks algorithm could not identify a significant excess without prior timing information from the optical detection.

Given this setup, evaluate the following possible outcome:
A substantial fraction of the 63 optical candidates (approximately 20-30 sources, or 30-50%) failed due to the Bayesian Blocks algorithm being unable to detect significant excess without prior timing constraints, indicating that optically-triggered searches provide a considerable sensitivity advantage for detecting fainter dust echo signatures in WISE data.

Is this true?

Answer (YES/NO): NO